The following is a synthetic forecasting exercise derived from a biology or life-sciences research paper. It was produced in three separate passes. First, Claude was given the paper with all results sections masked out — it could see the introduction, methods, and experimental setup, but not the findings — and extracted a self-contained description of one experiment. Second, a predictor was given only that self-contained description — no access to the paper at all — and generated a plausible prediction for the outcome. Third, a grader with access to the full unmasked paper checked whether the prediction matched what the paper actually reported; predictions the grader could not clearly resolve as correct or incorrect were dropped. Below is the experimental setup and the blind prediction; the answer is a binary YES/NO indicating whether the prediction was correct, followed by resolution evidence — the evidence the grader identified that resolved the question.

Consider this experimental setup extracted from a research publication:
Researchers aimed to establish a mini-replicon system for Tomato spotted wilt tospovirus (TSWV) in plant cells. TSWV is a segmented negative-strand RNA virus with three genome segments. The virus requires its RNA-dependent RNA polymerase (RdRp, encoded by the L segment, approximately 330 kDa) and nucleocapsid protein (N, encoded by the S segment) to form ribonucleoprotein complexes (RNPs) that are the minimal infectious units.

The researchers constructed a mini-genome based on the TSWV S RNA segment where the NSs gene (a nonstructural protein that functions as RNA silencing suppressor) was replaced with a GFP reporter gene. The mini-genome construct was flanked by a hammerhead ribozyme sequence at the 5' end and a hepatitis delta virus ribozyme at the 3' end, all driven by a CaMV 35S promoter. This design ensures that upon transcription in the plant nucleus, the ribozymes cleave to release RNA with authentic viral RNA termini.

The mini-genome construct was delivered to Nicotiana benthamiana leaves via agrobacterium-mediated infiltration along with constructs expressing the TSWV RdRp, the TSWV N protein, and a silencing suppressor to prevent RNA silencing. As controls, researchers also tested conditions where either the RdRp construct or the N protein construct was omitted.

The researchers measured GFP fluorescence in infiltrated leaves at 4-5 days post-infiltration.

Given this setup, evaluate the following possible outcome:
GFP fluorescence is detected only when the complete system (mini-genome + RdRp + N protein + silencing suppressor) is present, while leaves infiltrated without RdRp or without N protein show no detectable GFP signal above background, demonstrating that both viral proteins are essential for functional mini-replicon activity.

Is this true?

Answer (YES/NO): YES